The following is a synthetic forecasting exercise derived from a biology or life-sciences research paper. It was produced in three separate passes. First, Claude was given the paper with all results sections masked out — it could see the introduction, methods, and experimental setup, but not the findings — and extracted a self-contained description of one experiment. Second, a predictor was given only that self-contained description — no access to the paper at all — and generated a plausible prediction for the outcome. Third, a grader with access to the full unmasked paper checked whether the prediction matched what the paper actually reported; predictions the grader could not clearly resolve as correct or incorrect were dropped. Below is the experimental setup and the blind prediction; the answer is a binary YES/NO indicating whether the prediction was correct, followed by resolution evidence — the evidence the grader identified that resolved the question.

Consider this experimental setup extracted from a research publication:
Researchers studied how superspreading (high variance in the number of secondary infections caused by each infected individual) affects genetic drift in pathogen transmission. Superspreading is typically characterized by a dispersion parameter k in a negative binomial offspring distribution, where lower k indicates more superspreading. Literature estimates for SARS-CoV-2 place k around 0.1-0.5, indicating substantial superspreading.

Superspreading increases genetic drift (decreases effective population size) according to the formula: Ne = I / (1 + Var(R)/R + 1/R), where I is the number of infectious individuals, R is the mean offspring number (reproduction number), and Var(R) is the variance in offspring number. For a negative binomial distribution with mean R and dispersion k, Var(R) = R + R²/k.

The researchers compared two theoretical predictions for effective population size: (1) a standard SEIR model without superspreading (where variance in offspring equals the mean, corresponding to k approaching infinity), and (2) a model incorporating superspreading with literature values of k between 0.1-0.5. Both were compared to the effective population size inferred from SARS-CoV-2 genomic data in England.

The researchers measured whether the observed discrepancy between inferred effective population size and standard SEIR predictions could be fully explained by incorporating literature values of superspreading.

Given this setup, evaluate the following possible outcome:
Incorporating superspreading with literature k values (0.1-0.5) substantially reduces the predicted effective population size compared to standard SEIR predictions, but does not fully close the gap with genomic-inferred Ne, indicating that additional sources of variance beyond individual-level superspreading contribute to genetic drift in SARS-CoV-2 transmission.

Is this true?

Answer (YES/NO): YES